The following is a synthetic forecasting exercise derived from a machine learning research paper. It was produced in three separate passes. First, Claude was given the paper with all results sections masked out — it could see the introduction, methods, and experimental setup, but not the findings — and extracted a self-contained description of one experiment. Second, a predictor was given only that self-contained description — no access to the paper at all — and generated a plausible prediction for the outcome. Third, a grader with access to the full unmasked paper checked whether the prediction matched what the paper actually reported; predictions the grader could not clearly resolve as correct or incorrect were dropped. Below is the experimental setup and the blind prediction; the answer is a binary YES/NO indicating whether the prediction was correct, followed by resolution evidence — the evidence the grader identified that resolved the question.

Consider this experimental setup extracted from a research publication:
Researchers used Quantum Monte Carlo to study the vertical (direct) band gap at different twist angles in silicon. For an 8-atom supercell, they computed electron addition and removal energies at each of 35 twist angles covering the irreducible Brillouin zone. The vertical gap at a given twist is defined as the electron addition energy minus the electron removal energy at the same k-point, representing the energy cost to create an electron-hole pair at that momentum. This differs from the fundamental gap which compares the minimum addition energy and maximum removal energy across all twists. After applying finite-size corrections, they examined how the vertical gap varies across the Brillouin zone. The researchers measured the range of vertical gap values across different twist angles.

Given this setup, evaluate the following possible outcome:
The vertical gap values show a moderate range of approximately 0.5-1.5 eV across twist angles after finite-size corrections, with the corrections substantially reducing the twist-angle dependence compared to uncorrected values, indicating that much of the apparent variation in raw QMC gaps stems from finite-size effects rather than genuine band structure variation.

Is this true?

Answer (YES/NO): NO